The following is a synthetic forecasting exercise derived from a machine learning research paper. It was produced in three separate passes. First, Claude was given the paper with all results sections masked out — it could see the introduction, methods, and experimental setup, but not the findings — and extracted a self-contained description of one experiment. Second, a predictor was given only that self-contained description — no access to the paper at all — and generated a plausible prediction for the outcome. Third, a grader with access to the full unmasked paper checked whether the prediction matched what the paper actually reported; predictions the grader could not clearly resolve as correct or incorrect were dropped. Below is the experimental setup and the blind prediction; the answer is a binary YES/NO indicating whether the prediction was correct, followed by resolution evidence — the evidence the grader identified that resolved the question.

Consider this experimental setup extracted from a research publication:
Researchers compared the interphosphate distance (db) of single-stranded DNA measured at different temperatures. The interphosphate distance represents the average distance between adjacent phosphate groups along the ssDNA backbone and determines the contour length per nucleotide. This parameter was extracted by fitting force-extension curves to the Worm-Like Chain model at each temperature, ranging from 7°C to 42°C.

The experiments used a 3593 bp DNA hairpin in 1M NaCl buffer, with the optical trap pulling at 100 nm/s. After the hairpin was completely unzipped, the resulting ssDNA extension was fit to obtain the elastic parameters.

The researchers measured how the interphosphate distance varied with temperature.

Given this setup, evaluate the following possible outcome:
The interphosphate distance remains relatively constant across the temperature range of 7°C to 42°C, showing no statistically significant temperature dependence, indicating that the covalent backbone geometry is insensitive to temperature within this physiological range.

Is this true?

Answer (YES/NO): NO